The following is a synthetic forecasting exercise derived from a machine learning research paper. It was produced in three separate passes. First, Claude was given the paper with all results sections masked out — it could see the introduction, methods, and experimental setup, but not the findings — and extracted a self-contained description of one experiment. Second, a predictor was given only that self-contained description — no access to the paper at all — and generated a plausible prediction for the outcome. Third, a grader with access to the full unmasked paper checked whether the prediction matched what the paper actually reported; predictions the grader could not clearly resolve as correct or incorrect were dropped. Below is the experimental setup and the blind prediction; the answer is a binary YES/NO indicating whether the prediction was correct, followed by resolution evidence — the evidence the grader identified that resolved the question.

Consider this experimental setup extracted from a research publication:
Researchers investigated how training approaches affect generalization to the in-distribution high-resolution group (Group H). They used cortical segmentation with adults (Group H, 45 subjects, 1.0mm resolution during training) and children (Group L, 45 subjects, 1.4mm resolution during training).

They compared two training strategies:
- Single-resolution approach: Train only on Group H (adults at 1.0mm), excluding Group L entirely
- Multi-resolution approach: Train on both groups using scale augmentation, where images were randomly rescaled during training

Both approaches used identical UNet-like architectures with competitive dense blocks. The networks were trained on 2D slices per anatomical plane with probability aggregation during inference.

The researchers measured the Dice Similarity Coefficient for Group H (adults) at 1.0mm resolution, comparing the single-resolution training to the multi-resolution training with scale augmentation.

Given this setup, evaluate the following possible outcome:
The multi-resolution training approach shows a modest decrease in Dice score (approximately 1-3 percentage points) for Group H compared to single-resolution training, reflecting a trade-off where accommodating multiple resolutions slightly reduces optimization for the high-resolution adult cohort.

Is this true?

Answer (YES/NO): NO